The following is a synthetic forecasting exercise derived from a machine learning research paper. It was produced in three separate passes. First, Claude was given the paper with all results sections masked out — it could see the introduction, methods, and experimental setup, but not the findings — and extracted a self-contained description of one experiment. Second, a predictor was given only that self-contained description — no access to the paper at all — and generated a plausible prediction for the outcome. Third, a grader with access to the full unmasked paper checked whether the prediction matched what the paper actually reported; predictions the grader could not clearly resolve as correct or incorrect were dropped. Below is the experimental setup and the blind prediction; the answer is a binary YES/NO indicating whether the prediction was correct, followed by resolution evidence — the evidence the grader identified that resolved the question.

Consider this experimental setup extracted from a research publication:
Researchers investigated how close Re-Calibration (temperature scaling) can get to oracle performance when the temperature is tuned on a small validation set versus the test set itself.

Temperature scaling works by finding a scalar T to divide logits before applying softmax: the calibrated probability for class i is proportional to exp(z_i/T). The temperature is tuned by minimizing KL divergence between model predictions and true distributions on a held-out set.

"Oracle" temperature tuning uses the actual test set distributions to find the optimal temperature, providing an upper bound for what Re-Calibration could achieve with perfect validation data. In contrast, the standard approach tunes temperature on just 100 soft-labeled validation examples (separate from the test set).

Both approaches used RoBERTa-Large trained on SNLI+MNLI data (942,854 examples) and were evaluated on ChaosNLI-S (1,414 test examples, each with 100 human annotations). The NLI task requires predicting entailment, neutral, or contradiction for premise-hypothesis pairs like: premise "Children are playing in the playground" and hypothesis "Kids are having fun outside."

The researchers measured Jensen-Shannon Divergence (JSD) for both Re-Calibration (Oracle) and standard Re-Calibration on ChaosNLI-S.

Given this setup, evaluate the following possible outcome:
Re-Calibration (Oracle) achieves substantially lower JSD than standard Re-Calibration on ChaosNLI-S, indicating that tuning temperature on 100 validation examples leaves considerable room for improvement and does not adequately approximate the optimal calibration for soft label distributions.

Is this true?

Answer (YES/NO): NO